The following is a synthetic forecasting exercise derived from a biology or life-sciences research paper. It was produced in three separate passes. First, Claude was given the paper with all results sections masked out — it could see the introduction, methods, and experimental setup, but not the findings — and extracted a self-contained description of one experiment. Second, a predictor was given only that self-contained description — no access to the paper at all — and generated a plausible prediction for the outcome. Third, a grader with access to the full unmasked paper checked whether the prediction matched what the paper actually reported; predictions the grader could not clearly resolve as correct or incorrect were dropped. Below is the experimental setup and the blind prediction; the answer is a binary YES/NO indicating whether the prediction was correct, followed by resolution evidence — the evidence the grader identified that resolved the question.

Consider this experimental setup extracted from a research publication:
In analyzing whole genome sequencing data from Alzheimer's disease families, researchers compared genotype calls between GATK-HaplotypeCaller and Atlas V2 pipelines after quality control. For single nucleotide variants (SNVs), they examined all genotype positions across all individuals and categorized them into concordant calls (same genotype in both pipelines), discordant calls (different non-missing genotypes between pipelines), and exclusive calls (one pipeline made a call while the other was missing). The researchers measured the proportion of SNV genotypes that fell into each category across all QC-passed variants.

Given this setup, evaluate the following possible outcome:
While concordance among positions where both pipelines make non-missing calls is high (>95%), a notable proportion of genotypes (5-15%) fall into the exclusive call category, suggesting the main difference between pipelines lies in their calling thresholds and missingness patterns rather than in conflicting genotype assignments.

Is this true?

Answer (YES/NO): YES